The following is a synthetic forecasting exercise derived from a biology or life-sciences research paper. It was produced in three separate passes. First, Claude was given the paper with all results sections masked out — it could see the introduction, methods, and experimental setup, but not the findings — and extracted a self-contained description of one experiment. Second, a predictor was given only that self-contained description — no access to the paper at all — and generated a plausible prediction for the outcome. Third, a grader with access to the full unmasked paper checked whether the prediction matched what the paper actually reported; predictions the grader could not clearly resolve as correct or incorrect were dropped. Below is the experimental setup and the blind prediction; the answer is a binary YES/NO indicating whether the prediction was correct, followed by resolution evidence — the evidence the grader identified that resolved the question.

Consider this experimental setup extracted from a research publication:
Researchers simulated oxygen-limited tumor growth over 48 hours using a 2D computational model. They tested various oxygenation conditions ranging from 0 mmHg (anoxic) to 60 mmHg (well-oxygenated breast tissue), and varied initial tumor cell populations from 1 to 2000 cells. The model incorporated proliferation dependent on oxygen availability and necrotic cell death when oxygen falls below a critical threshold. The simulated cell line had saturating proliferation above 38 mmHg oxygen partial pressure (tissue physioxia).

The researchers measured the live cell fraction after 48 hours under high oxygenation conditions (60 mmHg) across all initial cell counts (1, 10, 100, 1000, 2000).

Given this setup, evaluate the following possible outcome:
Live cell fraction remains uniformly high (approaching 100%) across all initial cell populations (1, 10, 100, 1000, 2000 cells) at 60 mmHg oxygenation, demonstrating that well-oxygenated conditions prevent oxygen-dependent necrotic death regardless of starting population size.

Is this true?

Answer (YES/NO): YES